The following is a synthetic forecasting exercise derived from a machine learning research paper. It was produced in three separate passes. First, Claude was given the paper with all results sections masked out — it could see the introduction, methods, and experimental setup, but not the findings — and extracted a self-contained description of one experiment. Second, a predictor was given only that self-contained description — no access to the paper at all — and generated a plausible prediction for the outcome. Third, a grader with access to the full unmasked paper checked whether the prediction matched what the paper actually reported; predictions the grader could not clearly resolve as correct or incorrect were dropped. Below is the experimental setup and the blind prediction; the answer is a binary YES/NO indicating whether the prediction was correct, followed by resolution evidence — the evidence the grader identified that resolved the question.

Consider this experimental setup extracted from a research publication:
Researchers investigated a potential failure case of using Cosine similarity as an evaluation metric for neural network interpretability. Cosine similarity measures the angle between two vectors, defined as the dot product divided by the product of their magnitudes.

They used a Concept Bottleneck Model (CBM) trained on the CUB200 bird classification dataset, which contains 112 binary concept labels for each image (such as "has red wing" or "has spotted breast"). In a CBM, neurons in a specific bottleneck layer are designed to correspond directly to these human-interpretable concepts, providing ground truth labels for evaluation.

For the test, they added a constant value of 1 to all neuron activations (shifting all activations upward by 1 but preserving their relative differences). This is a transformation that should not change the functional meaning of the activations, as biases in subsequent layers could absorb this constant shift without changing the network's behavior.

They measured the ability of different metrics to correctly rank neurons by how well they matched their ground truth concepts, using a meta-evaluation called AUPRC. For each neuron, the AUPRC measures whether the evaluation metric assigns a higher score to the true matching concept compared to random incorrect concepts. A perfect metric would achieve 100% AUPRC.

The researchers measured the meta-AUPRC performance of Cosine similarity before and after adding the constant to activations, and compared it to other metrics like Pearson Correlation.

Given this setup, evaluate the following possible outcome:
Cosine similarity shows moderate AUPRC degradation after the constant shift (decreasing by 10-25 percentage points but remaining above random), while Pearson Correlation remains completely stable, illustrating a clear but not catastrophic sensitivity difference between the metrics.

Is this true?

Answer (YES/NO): NO